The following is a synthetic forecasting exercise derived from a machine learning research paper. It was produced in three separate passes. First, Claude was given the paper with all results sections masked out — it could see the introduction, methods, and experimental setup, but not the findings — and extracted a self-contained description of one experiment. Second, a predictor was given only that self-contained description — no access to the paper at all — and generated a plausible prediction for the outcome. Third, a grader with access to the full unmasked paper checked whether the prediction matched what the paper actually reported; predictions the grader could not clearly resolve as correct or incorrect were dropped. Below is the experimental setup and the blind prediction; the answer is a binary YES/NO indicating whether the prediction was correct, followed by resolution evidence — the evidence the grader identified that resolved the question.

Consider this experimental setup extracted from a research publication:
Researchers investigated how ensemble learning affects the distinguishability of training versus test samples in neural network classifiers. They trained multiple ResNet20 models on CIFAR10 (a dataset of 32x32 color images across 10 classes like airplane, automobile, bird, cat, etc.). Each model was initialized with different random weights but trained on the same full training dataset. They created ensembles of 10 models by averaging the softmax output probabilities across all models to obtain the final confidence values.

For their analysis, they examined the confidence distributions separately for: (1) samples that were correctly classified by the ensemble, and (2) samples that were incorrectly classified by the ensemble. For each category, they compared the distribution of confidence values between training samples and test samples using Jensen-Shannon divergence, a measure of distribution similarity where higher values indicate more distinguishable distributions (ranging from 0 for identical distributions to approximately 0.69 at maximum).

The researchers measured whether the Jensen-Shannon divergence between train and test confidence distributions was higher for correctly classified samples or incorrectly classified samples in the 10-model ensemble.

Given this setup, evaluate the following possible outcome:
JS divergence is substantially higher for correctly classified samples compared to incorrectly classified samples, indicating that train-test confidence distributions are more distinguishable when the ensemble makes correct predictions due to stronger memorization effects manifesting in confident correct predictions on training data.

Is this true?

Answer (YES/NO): NO